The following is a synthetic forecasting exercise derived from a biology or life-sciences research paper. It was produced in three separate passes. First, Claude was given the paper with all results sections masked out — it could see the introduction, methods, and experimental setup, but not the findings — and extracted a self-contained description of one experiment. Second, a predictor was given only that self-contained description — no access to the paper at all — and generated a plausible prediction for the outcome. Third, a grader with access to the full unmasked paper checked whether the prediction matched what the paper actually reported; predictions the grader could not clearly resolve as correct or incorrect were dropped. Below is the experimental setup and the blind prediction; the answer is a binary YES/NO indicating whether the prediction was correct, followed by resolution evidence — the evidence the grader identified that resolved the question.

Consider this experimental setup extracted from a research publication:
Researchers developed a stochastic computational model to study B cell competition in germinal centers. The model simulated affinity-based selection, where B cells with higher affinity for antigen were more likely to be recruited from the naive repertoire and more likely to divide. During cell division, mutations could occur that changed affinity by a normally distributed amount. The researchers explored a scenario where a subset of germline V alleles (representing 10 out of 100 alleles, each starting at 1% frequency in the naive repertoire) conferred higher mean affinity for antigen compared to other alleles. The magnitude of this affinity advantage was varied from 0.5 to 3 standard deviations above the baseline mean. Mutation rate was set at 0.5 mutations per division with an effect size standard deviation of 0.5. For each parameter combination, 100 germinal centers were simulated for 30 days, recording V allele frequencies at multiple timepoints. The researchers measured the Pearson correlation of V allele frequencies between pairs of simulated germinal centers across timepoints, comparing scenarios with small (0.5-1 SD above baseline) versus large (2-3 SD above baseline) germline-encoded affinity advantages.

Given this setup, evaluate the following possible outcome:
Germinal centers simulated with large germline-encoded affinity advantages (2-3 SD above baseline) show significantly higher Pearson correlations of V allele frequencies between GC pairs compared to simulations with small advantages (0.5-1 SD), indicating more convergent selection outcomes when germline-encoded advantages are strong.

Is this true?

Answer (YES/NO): YES